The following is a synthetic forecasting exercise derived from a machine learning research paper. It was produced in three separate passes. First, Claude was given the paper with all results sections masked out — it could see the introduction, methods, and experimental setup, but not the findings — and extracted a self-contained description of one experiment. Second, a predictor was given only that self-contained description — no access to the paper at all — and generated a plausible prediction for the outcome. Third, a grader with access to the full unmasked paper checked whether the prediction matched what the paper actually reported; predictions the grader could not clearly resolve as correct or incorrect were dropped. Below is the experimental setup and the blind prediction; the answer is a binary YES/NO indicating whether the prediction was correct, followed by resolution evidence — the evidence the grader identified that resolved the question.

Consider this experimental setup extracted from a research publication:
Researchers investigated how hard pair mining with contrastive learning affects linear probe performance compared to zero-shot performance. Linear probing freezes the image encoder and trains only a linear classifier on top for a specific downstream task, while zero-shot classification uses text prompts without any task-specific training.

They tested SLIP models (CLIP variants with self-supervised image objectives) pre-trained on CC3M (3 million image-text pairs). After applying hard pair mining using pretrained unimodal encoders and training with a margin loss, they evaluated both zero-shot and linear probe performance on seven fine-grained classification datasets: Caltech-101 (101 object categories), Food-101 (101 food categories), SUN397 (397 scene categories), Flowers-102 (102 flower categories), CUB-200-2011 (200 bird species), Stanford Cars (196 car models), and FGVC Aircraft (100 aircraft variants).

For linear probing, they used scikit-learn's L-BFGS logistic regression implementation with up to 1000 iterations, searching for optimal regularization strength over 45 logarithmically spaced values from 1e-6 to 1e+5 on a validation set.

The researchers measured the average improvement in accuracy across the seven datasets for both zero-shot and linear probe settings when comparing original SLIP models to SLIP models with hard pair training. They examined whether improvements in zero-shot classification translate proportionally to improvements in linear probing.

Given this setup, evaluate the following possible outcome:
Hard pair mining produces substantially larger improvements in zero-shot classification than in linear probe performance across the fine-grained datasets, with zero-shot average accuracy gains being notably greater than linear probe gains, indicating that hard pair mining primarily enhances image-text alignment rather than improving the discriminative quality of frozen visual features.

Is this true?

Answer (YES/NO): YES